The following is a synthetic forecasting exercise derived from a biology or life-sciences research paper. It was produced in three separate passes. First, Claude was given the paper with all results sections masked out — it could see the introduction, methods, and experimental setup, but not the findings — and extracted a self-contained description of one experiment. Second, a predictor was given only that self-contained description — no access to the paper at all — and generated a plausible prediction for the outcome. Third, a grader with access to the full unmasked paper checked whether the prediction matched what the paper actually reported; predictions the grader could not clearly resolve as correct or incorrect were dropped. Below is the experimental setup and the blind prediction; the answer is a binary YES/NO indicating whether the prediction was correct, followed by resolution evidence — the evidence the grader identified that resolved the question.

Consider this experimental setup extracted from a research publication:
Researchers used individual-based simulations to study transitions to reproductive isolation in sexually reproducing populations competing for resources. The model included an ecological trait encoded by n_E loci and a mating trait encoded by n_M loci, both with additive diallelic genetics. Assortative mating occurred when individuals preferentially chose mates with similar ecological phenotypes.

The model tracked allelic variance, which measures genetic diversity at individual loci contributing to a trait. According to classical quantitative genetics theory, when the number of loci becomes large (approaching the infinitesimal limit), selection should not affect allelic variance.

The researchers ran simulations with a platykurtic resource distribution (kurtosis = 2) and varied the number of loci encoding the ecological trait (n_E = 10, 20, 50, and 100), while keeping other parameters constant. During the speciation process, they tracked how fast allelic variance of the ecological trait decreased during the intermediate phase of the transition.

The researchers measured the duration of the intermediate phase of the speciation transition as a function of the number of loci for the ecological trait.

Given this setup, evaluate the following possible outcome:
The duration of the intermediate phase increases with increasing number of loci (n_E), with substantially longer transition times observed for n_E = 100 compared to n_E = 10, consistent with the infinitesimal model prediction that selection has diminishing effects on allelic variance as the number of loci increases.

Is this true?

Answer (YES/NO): YES